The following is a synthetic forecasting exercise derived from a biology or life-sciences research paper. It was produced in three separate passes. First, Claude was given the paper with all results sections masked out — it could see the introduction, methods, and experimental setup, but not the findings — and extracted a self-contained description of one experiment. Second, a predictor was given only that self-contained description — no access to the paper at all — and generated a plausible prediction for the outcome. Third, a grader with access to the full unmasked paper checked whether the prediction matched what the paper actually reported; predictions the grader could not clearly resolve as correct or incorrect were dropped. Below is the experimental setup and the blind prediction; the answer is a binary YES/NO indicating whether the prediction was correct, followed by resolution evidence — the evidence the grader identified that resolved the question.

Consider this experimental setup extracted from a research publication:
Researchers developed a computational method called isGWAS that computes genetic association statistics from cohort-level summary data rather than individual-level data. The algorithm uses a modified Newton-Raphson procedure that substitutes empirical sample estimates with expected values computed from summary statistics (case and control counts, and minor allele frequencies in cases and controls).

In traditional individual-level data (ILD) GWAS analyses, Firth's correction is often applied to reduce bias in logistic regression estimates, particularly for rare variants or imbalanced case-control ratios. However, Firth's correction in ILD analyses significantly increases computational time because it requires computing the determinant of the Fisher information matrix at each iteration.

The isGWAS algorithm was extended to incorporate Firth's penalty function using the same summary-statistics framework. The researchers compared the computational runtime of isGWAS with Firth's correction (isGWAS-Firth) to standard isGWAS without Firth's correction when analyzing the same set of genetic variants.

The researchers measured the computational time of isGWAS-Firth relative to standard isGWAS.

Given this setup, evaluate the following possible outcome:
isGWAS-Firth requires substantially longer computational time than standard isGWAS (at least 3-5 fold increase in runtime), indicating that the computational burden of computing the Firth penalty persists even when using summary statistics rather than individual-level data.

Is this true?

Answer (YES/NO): NO